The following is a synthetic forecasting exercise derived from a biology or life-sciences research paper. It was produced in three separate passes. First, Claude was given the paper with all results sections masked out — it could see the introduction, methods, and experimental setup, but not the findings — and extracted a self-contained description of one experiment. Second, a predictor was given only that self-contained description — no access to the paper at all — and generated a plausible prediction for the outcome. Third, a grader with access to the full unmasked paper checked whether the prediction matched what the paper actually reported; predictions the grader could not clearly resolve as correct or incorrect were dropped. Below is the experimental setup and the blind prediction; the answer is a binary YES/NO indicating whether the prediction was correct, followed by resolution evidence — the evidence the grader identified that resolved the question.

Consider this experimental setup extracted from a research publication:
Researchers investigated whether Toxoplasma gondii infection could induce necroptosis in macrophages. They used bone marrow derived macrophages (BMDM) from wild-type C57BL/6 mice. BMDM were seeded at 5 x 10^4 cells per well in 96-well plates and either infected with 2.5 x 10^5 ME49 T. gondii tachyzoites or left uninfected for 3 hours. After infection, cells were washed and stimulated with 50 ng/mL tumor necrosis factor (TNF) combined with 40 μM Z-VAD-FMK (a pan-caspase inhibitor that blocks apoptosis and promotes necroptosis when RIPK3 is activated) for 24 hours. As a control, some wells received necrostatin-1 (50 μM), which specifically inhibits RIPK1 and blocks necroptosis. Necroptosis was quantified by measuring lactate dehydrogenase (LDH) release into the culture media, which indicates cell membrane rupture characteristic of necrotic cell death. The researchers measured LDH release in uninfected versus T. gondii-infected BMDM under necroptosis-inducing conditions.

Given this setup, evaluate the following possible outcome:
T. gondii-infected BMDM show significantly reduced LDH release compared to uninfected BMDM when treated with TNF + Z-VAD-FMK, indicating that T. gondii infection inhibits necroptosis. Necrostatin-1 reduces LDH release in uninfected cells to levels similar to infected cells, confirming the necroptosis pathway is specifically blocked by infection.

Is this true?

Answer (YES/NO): NO